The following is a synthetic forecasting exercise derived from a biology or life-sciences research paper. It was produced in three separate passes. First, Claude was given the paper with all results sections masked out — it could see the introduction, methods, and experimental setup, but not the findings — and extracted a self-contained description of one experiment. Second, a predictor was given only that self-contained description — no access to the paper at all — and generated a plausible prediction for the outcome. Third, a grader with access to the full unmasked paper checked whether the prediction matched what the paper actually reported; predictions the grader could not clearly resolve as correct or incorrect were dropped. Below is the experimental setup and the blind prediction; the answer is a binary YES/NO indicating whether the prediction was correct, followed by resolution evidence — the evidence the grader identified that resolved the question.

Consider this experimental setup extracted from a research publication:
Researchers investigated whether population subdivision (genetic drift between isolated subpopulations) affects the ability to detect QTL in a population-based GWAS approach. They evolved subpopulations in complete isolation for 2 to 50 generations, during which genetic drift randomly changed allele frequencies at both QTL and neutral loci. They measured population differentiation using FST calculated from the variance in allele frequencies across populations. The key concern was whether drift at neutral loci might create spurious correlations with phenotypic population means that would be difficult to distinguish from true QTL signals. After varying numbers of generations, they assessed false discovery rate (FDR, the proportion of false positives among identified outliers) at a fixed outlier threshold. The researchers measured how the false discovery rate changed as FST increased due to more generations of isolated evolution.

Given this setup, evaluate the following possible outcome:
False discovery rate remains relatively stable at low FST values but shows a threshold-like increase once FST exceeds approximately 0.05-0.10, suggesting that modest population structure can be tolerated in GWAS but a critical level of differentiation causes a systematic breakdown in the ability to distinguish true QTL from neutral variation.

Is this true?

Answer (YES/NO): NO